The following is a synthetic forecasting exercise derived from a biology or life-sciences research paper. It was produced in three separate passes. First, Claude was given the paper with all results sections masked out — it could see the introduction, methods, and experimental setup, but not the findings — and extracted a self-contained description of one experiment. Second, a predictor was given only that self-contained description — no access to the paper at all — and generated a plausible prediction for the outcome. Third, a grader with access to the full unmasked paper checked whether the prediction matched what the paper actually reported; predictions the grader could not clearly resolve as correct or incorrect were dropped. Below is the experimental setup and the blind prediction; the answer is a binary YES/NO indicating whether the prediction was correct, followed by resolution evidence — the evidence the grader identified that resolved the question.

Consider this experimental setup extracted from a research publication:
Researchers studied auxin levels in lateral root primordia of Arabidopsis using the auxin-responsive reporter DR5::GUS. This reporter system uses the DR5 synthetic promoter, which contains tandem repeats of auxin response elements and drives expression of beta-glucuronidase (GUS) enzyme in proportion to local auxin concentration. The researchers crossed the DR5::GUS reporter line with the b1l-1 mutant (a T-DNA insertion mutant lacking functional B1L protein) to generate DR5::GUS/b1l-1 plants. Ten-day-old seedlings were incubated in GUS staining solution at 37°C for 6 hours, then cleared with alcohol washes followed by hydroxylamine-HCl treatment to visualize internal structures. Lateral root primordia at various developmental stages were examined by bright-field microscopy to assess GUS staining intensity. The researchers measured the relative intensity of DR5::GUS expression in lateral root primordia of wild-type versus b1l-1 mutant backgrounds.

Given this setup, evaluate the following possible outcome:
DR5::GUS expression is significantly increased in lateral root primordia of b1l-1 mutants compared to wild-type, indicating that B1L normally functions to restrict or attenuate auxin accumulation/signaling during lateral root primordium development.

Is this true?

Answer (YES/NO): YES